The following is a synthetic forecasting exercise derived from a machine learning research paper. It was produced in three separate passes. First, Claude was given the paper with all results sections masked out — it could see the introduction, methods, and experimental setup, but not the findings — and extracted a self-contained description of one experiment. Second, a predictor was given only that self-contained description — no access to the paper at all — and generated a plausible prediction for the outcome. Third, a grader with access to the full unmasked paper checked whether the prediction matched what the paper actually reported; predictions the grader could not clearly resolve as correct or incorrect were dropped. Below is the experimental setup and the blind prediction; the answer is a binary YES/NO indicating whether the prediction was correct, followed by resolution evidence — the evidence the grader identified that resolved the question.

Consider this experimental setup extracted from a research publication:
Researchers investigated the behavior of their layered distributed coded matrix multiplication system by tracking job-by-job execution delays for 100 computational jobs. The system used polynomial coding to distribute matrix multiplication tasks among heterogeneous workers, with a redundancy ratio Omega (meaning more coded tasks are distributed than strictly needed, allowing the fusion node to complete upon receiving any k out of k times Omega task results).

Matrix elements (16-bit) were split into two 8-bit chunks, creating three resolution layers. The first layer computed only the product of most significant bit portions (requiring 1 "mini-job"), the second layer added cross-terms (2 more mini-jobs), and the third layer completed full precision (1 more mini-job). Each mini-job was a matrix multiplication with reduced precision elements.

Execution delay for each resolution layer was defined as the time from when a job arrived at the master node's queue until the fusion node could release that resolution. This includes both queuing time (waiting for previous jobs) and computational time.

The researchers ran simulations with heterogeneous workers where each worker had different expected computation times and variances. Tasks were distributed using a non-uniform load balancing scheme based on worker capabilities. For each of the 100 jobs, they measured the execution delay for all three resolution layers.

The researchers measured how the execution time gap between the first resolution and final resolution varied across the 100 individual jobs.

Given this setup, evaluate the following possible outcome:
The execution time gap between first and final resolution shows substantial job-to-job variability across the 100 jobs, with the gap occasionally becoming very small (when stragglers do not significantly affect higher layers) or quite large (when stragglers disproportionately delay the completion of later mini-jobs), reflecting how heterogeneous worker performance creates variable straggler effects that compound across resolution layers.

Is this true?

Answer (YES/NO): NO